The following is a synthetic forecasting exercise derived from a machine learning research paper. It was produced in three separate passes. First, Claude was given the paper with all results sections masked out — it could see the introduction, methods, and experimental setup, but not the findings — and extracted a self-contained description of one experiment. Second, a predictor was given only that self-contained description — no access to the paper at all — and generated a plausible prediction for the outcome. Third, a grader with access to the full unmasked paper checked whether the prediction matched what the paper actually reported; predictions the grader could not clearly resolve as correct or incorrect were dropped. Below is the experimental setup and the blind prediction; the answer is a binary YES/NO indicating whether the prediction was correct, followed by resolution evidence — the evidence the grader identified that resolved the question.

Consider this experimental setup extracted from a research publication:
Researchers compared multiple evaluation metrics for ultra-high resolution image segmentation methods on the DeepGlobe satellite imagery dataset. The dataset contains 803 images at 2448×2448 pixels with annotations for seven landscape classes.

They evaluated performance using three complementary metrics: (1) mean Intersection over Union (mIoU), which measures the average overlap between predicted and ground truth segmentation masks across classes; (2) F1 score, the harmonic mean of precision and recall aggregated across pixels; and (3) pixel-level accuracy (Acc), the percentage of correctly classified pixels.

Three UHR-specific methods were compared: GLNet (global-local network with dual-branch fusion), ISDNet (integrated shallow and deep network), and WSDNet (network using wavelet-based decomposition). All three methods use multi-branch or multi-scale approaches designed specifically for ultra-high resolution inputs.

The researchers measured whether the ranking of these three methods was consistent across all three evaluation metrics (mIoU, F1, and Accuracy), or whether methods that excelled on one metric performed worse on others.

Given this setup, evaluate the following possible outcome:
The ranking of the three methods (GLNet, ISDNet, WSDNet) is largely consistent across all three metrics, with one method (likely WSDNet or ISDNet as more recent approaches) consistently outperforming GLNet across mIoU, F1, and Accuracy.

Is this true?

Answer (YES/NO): YES